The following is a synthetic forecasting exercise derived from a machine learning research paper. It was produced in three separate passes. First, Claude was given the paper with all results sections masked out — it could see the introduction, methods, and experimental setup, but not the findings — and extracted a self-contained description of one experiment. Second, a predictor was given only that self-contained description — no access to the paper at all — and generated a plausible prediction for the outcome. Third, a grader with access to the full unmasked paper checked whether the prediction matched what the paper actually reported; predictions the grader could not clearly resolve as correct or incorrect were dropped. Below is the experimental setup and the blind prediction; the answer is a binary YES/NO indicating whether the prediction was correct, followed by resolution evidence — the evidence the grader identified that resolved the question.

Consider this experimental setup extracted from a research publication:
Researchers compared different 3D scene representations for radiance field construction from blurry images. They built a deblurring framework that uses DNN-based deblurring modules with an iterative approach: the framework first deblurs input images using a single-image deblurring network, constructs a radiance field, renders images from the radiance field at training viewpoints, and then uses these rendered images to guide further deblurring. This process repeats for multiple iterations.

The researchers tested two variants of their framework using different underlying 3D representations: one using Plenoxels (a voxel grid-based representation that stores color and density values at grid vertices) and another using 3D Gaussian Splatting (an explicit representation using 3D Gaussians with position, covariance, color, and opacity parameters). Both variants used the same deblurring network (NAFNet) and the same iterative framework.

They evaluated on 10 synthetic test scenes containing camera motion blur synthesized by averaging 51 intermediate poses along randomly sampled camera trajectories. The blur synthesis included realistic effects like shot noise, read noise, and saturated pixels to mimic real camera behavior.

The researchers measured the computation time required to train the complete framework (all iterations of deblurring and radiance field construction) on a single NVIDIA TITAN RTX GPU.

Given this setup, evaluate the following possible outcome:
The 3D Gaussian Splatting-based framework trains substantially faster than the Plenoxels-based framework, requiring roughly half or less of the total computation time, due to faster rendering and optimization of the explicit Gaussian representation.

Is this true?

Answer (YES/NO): YES